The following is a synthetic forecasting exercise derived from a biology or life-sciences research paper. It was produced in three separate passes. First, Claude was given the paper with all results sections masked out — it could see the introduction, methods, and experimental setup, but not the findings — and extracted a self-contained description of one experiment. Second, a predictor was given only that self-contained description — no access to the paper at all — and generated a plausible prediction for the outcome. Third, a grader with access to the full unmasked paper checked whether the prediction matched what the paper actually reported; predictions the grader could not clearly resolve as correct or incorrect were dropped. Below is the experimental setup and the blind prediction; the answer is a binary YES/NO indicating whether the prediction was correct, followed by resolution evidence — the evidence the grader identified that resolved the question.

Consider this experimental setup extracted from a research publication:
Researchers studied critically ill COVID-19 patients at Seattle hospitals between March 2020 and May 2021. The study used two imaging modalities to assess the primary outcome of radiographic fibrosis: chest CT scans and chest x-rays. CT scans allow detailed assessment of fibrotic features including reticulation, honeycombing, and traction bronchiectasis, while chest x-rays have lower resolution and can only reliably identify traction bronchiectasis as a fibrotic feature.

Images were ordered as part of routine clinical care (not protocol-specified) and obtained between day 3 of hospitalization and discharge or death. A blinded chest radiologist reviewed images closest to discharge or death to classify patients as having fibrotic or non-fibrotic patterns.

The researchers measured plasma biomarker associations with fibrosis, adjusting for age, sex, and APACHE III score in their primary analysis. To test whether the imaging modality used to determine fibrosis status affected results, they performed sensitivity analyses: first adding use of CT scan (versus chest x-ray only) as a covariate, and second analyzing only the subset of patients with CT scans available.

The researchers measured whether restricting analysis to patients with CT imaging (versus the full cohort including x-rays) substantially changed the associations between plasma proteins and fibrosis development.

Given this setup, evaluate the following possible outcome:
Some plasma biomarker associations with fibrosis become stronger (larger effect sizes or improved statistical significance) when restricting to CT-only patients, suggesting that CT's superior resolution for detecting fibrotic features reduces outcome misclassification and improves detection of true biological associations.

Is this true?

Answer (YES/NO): NO